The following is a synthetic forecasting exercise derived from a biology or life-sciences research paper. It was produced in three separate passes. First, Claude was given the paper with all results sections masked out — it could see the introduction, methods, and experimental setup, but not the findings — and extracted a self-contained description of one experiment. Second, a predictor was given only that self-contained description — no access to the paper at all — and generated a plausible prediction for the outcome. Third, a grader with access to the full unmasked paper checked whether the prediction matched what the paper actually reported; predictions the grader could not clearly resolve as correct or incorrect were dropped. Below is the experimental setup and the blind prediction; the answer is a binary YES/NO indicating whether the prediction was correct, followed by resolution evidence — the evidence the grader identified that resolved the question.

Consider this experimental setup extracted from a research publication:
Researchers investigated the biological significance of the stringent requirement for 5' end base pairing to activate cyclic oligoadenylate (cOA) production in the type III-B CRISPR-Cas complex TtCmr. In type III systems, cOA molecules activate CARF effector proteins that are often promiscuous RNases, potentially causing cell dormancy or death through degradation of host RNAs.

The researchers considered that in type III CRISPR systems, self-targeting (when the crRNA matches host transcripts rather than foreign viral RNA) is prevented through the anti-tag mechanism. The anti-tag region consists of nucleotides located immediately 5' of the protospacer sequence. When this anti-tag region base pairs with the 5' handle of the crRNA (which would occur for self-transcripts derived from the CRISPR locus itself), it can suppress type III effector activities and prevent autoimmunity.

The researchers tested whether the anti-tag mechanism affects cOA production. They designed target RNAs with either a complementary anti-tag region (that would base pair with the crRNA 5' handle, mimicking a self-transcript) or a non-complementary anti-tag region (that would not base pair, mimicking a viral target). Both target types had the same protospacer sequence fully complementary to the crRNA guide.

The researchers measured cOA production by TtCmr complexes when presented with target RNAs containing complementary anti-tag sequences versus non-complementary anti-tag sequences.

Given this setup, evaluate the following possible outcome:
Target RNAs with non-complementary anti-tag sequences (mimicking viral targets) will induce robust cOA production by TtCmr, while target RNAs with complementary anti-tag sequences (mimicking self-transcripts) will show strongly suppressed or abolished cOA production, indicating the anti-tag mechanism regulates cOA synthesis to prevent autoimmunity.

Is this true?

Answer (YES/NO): YES